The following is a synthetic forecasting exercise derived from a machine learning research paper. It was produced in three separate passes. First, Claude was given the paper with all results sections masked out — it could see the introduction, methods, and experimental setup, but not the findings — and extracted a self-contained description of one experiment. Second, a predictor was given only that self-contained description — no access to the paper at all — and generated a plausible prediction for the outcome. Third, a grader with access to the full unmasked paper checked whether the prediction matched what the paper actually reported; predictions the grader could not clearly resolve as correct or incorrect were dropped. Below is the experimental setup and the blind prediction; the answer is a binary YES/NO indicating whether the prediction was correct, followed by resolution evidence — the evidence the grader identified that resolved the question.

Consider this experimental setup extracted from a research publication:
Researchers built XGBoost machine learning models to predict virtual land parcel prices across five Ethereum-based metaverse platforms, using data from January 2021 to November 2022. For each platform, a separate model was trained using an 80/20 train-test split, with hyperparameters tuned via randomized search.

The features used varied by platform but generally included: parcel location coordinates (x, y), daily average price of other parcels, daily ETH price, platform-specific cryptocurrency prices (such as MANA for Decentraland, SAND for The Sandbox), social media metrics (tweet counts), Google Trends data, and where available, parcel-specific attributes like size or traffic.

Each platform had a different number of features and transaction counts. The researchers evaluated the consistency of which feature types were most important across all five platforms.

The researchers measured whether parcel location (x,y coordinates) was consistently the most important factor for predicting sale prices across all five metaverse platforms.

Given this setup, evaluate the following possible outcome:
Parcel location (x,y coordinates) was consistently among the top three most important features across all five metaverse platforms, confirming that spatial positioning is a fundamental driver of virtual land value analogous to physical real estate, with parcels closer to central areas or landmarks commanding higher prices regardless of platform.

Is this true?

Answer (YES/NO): YES